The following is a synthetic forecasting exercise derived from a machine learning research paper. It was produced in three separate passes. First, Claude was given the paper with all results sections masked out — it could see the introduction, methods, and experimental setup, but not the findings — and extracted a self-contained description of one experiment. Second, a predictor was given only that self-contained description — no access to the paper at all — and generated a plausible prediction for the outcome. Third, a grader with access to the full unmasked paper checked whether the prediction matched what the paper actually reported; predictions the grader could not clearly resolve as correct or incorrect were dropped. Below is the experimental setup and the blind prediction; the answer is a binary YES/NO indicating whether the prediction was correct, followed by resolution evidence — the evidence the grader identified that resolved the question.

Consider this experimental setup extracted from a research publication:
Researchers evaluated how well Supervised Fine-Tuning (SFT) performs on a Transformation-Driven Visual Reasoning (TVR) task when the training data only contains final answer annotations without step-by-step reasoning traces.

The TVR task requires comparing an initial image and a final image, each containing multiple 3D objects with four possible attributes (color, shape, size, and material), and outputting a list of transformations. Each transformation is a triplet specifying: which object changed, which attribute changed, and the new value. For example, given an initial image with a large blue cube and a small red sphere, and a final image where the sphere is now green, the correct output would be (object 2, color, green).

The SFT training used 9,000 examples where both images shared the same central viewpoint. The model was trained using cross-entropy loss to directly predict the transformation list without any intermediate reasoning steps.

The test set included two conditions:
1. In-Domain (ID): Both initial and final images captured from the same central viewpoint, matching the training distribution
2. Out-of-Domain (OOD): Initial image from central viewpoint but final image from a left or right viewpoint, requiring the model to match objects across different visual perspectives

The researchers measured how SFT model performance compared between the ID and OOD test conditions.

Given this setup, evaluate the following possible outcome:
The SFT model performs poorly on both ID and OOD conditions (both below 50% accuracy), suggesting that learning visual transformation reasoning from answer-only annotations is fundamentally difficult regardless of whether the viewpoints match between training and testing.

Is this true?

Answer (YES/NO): NO